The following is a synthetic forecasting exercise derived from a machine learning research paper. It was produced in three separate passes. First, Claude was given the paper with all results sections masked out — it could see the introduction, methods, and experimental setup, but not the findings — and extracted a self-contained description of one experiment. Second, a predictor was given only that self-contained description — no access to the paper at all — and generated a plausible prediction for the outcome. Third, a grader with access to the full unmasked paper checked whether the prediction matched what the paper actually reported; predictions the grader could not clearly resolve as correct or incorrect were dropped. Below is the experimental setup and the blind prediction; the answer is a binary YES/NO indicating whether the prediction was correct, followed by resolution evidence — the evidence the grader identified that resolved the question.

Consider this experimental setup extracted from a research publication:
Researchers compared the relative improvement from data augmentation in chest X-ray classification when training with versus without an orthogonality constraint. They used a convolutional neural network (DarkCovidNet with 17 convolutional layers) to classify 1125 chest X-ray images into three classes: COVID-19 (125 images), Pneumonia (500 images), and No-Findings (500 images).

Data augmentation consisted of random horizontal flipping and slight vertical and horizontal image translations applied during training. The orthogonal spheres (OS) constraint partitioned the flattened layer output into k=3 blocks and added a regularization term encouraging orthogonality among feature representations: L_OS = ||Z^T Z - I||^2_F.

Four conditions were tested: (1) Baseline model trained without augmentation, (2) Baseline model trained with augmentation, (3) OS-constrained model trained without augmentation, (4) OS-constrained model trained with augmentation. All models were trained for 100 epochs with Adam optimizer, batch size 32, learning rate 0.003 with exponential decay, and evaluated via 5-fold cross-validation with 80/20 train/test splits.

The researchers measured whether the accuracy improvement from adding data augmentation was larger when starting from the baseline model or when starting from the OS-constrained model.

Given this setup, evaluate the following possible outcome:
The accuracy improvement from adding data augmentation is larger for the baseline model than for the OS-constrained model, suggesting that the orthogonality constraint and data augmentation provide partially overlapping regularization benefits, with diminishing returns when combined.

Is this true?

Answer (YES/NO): YES